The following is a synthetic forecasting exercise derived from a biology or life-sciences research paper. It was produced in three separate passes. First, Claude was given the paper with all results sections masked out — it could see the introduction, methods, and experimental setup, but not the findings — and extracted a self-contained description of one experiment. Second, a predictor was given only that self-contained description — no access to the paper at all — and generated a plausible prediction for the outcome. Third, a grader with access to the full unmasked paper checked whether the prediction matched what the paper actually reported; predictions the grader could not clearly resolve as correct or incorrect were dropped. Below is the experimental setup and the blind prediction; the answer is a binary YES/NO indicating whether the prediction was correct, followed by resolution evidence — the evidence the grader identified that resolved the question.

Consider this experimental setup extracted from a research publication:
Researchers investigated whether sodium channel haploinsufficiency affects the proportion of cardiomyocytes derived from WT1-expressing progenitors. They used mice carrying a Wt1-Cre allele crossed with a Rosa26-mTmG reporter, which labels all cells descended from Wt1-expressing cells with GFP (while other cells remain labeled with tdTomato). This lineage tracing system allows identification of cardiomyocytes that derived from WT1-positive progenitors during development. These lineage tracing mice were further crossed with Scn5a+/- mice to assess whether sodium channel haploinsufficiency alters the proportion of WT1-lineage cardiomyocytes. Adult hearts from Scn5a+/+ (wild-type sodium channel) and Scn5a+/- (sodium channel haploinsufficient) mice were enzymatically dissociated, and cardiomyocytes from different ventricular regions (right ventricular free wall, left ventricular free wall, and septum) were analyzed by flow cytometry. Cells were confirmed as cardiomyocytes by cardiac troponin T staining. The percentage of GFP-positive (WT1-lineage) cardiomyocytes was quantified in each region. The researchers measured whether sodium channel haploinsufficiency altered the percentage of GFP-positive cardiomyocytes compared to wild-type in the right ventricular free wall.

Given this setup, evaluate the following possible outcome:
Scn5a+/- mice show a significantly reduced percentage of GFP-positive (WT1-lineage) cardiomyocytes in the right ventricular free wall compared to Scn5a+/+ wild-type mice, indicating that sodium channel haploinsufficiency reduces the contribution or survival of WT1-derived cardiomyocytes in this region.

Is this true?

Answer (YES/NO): NO